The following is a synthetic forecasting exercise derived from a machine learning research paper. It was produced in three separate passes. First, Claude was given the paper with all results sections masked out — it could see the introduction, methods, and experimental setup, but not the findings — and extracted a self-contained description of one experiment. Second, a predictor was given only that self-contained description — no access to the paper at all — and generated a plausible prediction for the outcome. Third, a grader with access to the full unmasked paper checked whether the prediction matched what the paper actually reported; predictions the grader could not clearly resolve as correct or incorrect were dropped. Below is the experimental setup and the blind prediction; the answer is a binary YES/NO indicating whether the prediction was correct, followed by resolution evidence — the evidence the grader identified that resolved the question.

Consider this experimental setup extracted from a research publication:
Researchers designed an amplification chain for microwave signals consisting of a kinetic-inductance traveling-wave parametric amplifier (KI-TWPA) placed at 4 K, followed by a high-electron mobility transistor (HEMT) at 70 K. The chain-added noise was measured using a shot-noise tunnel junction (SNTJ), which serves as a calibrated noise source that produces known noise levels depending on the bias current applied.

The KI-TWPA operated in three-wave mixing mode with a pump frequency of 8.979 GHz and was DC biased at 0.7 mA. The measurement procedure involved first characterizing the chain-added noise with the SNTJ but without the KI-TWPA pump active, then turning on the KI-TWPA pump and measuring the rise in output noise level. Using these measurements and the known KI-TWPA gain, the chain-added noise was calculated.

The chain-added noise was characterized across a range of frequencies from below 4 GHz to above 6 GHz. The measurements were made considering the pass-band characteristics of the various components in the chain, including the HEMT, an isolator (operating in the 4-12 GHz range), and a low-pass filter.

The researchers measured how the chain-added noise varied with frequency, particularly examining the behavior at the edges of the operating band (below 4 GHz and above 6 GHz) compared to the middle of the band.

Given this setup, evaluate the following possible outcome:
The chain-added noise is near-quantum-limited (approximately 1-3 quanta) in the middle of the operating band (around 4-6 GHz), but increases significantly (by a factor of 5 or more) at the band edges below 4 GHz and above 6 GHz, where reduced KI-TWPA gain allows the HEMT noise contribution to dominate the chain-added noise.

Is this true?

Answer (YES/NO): NO